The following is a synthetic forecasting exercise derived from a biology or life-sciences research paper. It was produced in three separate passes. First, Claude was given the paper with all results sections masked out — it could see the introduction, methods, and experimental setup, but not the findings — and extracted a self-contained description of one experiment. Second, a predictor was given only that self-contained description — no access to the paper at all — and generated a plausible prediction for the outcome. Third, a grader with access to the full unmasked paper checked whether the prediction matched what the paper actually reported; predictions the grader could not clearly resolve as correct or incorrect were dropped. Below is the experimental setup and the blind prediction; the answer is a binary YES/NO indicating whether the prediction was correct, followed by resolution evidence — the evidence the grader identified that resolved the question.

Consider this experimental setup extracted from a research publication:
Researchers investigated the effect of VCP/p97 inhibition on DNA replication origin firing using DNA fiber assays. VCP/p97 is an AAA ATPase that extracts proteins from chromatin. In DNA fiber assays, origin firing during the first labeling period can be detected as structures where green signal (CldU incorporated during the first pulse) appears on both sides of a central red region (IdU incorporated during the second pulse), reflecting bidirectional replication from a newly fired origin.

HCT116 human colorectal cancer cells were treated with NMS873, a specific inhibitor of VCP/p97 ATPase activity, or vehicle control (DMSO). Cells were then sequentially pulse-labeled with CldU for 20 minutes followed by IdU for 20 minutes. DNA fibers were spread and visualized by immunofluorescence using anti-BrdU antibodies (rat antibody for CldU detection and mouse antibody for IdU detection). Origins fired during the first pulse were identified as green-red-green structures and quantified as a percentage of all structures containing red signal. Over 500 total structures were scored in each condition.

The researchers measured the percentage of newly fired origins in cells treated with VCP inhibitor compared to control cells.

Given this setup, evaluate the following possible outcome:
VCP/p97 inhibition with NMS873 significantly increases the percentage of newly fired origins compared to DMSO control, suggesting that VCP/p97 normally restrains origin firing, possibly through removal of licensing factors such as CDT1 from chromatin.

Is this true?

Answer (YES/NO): NO